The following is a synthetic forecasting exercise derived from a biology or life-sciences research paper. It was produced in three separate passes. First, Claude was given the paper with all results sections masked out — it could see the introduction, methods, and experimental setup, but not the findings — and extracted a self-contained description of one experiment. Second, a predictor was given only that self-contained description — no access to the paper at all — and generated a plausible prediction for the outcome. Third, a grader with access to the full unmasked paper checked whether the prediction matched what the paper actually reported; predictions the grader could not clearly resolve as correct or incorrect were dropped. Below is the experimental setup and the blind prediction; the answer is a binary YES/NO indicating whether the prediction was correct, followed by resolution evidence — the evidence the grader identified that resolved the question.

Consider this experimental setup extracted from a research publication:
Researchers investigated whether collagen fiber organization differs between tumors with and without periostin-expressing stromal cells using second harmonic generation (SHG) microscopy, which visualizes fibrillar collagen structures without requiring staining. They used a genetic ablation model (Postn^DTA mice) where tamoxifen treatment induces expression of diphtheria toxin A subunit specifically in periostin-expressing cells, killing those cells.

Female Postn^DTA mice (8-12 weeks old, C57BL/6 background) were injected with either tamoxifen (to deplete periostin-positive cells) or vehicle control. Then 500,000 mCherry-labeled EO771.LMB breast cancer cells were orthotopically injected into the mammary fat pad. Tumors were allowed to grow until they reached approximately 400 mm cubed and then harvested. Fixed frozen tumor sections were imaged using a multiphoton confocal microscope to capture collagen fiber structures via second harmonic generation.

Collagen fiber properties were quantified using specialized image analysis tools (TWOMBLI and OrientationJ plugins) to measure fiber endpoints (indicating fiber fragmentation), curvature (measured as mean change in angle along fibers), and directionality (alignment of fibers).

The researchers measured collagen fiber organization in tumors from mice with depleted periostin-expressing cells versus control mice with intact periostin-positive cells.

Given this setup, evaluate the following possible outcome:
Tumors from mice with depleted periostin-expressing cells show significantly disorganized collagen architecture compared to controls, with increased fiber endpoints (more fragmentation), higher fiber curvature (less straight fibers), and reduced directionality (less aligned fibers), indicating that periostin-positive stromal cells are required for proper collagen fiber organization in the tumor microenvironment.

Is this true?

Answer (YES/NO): NO